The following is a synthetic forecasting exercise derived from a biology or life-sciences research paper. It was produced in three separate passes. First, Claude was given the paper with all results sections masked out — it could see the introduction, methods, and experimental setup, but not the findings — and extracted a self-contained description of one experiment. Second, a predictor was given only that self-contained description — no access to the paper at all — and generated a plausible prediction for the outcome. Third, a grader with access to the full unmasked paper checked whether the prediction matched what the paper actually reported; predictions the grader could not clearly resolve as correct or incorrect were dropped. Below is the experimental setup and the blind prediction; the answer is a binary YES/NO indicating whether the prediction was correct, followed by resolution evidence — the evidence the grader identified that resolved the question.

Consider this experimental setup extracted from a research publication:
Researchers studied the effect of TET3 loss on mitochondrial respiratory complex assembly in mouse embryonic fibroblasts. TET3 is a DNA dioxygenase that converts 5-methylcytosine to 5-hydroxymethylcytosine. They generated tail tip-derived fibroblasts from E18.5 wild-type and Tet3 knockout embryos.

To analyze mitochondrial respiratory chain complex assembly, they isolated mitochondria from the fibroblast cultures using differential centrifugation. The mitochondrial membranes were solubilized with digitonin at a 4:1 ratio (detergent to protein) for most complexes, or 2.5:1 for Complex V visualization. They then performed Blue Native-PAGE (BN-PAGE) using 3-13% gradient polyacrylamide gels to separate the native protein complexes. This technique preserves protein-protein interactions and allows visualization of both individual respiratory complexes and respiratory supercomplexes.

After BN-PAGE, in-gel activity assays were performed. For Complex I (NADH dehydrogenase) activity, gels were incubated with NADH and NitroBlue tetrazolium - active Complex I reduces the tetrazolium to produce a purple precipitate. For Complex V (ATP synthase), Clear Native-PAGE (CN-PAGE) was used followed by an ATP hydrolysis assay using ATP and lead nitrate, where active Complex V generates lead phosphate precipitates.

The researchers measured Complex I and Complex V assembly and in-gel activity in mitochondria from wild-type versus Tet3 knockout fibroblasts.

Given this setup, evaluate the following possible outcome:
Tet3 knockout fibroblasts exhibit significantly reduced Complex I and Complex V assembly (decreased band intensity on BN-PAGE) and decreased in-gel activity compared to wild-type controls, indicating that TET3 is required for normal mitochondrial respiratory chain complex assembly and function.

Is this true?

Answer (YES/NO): NO